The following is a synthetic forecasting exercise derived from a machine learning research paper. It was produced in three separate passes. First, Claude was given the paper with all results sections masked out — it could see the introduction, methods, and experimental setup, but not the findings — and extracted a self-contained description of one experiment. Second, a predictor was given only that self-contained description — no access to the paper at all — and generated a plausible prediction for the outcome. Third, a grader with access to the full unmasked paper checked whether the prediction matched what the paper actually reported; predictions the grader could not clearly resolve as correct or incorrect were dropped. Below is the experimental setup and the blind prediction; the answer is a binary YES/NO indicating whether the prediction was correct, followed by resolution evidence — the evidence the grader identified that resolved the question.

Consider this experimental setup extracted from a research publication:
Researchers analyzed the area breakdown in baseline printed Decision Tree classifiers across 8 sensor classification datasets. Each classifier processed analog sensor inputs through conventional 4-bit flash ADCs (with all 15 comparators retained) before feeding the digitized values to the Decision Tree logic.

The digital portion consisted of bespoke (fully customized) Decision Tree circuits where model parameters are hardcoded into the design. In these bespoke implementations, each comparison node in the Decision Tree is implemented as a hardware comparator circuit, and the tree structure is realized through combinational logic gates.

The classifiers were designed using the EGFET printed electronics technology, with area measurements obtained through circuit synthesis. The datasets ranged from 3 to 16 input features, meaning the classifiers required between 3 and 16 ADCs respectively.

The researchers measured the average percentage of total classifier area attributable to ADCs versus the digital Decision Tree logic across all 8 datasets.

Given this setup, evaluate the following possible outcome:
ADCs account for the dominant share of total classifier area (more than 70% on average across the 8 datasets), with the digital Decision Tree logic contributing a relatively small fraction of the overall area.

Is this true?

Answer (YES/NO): NO